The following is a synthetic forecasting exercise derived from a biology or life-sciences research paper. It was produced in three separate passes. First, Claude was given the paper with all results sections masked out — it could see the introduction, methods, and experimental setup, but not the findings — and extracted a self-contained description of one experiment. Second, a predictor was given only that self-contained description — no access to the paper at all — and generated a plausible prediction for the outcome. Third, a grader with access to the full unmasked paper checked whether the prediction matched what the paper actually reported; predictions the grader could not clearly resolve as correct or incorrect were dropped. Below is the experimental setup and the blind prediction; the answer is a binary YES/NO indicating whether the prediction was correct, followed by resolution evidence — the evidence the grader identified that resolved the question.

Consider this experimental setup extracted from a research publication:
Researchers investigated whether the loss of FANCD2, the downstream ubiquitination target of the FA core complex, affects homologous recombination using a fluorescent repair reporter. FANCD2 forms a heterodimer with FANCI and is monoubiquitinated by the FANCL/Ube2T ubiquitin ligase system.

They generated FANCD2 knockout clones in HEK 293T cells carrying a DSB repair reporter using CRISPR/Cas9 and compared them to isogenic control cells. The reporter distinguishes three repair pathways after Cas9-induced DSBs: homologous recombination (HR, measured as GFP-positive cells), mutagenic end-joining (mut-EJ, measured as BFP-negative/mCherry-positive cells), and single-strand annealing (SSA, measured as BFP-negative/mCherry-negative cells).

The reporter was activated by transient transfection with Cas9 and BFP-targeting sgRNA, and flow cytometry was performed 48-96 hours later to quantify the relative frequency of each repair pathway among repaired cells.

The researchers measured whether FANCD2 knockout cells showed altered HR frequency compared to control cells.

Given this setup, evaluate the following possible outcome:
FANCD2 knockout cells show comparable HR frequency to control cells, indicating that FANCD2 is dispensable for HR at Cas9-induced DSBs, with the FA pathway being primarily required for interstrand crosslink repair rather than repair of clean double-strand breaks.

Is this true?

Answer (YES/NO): NO